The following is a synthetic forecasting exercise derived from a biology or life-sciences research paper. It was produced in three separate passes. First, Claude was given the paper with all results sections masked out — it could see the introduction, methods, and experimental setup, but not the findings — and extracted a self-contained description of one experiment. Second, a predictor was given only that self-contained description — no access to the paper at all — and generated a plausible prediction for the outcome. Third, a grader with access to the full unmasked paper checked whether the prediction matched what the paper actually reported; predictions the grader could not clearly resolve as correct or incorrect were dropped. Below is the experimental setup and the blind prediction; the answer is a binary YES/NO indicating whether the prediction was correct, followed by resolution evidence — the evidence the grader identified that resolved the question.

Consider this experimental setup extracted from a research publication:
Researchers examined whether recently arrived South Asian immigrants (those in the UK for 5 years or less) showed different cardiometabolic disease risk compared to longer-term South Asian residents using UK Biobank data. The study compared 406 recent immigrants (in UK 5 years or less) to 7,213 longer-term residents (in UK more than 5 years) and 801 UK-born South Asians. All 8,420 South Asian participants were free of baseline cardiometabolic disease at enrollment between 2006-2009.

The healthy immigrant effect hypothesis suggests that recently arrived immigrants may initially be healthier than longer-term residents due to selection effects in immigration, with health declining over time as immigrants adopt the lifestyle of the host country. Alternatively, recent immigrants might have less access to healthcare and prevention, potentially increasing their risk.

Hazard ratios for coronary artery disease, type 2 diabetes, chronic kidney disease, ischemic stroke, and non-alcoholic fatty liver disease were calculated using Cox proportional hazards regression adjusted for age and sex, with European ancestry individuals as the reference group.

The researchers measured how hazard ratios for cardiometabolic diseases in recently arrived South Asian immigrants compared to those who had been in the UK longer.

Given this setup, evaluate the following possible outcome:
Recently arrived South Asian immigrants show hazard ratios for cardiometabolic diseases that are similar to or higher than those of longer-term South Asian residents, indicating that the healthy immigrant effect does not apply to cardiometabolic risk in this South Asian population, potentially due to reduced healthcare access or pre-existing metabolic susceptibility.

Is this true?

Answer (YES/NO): YES